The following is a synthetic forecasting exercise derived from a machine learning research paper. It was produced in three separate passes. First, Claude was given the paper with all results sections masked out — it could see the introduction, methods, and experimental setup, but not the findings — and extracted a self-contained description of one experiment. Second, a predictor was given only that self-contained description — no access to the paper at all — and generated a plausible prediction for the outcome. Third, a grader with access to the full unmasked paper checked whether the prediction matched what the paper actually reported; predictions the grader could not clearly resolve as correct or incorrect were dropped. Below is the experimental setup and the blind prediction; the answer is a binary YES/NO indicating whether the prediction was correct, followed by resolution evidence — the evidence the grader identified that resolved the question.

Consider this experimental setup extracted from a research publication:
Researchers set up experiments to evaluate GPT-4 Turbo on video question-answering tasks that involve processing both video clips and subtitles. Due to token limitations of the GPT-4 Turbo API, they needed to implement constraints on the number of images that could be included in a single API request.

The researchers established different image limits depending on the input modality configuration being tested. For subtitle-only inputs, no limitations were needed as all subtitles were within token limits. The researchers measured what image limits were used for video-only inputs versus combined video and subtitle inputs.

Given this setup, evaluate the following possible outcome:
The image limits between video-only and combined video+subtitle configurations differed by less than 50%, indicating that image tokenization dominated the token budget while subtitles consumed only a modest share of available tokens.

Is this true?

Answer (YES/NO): YES